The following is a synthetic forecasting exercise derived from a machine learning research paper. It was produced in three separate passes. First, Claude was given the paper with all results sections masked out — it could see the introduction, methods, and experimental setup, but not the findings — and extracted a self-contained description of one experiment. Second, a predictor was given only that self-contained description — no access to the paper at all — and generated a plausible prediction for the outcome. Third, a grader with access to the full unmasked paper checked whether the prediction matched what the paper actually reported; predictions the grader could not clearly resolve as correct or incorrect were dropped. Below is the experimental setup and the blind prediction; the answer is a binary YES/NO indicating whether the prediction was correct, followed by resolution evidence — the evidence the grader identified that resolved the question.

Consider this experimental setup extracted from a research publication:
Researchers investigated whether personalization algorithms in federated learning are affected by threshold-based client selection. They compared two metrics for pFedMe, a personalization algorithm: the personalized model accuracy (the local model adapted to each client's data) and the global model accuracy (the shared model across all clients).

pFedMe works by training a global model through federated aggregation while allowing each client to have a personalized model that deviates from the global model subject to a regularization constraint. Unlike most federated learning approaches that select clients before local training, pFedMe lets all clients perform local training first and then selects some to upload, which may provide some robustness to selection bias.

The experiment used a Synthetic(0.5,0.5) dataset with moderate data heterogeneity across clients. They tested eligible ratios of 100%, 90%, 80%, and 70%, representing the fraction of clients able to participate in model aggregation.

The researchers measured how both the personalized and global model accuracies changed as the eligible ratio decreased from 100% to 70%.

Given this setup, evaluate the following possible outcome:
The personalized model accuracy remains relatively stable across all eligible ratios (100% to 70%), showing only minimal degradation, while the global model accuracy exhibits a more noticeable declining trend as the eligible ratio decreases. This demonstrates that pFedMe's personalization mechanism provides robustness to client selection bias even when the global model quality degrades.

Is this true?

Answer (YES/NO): YES